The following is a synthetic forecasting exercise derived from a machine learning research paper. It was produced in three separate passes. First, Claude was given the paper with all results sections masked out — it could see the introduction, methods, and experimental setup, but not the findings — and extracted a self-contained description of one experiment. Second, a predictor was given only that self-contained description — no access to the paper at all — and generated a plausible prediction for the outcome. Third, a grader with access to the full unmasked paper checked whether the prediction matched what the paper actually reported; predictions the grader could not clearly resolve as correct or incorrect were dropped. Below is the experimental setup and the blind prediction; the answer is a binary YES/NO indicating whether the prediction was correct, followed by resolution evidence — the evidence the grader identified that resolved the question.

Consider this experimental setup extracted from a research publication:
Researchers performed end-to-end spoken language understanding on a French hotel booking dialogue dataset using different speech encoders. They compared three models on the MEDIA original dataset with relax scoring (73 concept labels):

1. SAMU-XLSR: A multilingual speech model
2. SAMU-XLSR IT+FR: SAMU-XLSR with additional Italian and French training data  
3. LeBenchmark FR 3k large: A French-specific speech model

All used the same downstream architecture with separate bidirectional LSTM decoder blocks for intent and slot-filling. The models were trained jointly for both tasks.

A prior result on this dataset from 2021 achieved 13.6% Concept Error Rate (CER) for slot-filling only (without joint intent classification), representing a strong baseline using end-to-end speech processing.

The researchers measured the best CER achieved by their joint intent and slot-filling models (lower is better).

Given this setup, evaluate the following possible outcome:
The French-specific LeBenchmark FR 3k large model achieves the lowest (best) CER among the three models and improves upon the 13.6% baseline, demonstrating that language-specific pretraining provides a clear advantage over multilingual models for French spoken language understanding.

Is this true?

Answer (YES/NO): NO